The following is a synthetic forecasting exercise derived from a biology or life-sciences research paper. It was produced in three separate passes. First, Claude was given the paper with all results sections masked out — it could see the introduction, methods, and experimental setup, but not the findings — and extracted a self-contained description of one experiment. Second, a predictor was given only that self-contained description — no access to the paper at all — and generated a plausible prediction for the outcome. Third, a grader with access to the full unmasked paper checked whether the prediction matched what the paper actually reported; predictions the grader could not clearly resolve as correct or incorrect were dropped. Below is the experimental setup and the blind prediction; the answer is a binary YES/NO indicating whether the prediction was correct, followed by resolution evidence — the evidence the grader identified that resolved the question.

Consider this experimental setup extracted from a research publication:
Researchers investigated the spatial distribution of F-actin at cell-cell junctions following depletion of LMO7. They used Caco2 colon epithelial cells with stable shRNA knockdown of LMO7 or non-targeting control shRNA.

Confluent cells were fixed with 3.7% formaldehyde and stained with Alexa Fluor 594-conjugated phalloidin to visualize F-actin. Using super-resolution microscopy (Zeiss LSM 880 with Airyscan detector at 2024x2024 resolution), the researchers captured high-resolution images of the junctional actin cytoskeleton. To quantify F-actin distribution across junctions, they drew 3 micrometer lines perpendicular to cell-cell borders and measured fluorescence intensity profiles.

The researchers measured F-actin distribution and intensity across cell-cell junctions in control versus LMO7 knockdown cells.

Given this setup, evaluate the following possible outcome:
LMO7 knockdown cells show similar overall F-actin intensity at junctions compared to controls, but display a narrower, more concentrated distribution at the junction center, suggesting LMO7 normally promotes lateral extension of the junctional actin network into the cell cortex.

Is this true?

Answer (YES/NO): NO